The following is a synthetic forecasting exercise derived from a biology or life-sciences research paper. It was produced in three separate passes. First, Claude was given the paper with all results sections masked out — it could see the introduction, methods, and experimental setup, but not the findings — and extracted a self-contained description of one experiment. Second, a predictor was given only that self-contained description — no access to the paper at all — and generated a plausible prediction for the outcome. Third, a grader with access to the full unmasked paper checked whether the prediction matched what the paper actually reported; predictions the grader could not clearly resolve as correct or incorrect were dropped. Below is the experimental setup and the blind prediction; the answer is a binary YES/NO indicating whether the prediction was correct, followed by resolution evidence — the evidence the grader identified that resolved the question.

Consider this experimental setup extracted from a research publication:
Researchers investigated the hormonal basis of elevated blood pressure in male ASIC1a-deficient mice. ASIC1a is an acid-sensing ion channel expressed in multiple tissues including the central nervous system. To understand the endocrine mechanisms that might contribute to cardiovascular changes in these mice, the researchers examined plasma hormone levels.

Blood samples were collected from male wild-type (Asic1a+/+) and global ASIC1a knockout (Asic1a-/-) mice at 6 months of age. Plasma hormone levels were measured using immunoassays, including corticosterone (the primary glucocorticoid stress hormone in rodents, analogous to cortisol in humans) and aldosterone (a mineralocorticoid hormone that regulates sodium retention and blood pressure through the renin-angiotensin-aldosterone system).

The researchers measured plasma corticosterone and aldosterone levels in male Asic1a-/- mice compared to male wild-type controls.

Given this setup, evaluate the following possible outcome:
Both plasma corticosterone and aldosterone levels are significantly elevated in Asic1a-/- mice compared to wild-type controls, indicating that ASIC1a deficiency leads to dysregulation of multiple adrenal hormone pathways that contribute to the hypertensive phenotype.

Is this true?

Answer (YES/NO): YES